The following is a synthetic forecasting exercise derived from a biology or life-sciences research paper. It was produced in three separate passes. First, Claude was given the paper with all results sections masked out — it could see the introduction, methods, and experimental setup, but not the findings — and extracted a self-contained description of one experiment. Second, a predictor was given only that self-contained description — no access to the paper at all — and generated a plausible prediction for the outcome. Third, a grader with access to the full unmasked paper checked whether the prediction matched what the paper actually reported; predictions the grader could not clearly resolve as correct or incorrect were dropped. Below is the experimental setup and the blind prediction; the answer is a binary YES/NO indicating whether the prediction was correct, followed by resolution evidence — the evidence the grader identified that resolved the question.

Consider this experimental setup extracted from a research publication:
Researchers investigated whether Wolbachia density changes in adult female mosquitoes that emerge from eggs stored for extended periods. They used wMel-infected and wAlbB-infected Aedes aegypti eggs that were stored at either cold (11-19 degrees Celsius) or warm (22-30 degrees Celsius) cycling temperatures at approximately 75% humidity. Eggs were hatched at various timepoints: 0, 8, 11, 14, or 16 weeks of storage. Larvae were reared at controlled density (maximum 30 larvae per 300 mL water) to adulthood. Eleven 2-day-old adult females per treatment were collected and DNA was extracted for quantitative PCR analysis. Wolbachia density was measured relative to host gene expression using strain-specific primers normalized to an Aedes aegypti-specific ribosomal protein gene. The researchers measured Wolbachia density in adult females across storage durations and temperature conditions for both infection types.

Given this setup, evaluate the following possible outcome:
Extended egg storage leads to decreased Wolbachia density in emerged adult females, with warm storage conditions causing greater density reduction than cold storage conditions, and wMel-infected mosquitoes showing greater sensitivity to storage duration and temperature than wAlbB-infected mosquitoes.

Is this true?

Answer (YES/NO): NO